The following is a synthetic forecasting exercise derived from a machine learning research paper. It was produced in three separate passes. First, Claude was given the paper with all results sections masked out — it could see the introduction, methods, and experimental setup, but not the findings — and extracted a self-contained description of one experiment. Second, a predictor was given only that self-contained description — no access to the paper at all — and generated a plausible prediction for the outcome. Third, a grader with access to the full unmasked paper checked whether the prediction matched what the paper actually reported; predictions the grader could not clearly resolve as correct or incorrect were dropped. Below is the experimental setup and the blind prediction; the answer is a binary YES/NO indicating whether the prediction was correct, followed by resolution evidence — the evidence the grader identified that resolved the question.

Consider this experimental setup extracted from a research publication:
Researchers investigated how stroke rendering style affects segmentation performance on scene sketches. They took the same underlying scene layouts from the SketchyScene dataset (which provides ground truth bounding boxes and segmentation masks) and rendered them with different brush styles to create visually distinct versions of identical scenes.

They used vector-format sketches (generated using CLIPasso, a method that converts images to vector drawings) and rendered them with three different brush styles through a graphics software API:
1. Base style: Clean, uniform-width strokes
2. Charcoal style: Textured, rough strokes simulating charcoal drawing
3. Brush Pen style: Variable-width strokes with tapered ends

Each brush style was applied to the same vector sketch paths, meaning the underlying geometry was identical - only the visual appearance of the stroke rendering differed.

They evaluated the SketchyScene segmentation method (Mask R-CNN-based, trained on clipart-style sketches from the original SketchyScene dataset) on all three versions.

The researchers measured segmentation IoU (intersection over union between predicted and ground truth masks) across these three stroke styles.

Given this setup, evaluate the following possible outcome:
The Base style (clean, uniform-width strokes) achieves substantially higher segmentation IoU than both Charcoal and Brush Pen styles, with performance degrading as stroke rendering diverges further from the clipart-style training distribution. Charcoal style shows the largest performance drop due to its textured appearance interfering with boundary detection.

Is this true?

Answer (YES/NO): YES